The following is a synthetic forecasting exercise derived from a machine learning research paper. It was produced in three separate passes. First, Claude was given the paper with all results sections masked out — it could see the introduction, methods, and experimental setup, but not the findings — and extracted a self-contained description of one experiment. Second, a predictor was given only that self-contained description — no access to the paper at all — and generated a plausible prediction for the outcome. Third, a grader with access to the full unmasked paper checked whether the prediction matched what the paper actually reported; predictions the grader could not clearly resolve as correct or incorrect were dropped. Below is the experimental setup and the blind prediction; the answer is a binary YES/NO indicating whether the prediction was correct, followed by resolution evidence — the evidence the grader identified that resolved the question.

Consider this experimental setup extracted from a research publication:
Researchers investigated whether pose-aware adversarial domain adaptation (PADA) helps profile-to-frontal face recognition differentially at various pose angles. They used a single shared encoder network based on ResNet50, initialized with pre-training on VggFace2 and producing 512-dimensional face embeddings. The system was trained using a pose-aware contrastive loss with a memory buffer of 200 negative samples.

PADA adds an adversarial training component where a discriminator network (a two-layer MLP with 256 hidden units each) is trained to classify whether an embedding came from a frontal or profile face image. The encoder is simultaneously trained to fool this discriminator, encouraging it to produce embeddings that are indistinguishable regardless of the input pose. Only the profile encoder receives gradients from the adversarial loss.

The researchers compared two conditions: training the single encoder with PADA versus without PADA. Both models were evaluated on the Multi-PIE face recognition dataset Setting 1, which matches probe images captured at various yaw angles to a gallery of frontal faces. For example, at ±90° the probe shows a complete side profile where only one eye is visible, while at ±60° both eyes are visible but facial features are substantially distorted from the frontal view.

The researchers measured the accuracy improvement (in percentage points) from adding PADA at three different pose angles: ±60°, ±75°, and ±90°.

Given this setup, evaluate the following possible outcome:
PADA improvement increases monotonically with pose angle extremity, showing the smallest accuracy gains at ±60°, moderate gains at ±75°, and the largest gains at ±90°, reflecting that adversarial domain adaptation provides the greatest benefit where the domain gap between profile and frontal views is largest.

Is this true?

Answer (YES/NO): YES